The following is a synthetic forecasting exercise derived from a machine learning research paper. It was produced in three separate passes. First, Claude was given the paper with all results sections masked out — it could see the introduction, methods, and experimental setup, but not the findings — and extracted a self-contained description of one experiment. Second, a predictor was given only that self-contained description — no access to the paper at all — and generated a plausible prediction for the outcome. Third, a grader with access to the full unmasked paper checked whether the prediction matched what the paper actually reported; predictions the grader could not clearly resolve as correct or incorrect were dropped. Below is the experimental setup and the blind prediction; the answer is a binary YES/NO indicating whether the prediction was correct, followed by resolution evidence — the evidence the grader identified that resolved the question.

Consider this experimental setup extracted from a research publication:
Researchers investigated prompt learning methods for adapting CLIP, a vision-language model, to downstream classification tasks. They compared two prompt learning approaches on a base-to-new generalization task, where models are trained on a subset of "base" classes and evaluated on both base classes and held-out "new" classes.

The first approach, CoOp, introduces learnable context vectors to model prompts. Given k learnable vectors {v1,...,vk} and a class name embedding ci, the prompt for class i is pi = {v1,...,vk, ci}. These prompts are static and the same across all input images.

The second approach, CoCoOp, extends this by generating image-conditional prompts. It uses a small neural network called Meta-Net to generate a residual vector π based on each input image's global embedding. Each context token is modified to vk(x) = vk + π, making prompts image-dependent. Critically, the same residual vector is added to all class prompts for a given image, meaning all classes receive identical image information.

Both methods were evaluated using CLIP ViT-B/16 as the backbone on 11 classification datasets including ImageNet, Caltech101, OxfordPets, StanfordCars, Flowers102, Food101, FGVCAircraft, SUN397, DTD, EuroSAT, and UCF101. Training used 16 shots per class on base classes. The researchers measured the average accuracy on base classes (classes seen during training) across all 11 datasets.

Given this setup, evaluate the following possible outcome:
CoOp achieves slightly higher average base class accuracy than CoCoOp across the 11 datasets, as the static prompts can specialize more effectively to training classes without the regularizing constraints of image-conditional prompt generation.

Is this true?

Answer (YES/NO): YES